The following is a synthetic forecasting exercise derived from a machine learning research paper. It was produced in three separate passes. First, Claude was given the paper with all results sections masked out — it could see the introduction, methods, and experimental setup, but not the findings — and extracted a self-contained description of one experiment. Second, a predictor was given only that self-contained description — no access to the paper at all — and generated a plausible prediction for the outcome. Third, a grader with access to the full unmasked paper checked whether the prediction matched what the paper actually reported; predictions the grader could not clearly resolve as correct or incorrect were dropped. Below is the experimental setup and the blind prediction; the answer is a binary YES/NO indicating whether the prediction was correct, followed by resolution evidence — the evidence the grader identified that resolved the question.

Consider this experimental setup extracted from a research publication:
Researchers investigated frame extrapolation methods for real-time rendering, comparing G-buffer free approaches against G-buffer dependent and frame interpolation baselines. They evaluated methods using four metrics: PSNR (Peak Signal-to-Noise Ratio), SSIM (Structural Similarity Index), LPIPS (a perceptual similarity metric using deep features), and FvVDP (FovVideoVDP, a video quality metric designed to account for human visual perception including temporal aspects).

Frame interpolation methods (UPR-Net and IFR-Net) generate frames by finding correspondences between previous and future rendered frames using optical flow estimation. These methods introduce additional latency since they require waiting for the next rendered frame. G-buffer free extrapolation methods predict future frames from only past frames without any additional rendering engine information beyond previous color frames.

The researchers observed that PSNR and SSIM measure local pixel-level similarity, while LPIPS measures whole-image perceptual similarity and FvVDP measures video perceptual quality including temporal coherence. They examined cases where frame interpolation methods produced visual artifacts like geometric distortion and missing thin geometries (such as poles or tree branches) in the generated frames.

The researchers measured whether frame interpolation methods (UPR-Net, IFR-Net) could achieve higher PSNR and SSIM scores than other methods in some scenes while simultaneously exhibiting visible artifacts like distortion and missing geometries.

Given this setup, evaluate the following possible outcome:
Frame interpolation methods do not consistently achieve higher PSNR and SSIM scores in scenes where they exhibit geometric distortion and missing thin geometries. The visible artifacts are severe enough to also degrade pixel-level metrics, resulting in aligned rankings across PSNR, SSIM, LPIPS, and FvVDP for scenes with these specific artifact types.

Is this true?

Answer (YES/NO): NO